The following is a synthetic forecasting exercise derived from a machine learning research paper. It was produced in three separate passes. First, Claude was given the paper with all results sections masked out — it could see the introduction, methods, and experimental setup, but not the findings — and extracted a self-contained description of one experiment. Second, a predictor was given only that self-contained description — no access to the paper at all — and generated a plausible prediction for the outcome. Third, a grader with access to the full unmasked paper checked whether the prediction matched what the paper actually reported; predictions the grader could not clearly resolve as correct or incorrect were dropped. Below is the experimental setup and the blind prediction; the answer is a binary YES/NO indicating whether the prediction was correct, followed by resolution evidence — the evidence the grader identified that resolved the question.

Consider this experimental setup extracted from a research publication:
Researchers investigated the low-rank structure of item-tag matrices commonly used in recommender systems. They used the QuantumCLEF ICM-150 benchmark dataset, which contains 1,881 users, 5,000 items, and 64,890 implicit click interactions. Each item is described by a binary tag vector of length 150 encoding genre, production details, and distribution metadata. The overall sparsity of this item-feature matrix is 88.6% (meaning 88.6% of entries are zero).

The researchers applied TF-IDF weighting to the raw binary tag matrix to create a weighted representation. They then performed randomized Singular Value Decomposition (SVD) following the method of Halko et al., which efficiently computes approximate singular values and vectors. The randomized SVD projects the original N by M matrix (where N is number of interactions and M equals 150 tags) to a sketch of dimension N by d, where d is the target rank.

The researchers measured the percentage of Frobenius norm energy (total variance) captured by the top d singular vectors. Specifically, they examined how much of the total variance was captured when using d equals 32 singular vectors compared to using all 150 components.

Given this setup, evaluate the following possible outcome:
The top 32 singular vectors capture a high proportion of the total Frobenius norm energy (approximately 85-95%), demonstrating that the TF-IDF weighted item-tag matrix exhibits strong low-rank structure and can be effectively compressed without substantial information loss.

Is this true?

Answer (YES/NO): NO